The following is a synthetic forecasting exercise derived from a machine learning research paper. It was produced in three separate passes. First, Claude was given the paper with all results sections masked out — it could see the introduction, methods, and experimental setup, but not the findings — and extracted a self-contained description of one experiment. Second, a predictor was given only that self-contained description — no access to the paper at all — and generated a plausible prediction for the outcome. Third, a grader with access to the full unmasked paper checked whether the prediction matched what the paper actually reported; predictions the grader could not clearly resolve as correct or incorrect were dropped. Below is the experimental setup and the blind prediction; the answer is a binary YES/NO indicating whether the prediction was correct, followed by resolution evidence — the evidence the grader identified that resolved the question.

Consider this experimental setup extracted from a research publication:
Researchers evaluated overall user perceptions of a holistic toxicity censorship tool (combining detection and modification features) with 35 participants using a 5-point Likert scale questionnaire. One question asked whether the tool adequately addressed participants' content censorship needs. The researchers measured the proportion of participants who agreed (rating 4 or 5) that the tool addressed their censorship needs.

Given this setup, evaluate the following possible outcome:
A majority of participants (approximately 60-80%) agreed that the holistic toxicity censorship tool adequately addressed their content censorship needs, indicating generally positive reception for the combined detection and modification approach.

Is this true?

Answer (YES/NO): YES